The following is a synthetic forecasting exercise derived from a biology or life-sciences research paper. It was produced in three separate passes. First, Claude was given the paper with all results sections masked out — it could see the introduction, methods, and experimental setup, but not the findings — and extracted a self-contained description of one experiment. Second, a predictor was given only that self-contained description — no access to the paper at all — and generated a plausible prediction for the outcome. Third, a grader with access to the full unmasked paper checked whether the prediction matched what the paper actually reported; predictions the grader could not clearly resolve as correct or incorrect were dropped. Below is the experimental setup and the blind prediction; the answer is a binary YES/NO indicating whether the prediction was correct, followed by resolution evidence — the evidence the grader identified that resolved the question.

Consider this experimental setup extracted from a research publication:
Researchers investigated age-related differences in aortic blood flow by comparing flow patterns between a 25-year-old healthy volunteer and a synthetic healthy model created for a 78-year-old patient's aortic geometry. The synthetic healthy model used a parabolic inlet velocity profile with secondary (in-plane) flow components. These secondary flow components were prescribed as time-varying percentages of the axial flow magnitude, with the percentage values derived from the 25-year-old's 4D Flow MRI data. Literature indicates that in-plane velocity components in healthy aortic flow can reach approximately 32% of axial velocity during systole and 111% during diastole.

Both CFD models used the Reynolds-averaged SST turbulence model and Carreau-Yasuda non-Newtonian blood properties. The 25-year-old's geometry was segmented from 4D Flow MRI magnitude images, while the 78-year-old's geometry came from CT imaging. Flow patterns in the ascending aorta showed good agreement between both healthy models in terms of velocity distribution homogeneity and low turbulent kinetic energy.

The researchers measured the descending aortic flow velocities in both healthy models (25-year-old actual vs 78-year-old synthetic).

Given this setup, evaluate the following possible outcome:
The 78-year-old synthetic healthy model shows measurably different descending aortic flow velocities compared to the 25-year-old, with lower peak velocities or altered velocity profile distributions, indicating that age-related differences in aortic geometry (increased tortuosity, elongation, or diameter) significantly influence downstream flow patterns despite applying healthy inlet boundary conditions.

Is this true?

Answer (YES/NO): YES